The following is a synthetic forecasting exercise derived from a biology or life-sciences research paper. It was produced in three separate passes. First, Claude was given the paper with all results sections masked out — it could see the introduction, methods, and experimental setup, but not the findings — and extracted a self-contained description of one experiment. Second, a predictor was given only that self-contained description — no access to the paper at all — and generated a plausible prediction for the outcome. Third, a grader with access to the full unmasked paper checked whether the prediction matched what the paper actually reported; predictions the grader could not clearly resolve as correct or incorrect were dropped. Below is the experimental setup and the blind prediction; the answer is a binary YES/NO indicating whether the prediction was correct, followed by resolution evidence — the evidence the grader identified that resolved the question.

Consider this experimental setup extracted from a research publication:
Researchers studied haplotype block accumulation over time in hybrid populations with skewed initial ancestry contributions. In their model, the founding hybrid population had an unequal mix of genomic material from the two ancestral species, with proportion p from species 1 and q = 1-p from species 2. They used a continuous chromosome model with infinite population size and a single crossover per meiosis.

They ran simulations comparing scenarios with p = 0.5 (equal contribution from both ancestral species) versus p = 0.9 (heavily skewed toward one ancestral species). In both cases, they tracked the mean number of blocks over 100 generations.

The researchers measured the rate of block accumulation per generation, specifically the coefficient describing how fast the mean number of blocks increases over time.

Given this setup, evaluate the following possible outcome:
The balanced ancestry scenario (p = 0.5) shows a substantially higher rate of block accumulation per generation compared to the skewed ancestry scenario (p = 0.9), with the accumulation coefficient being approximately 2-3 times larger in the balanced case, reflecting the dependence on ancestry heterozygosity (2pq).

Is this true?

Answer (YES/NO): YES